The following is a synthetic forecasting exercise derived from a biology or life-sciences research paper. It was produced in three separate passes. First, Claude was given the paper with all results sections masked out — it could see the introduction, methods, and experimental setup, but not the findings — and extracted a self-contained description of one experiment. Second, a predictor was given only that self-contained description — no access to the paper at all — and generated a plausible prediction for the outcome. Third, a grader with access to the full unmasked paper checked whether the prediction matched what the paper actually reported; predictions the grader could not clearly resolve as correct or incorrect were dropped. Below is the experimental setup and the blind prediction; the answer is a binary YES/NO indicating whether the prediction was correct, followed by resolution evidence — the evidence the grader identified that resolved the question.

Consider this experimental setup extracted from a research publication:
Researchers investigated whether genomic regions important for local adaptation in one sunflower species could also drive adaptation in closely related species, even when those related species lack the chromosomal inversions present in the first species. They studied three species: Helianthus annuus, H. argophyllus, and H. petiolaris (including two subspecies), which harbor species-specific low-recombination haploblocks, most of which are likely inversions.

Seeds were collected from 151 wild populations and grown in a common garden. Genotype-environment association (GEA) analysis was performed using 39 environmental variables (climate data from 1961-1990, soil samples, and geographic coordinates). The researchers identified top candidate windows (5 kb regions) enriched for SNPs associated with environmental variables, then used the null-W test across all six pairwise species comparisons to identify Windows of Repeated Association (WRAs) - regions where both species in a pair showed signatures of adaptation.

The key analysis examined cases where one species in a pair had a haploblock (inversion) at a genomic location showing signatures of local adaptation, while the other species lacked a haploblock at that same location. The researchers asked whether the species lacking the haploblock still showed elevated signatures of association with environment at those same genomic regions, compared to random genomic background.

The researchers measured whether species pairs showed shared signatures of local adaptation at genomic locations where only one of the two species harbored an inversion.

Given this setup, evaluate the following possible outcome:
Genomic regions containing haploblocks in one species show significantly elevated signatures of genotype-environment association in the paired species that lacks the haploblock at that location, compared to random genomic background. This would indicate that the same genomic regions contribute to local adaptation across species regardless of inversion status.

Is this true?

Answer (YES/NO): YES